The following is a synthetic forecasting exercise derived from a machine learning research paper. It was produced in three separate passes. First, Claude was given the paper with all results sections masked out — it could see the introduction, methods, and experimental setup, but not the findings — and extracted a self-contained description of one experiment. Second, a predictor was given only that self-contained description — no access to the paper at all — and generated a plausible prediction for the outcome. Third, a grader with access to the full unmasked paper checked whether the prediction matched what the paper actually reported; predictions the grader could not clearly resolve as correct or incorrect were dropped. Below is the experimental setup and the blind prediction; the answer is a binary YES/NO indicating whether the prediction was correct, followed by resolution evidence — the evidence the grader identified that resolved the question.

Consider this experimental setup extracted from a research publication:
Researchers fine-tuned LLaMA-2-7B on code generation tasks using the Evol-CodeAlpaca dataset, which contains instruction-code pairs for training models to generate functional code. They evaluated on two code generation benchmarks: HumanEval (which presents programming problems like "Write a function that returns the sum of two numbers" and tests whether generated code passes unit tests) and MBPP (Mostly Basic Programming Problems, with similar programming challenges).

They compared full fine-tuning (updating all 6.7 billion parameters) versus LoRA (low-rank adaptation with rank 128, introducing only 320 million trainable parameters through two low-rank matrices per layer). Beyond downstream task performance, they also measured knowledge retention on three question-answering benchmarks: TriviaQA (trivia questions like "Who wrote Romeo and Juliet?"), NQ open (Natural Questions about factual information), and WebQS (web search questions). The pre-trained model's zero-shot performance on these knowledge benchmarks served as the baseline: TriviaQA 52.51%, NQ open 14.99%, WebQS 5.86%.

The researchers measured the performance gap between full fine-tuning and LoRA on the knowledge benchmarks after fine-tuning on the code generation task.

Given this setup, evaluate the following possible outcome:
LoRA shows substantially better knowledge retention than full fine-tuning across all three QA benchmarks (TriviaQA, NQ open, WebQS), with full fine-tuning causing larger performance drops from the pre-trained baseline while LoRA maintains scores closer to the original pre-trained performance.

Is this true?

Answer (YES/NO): YES